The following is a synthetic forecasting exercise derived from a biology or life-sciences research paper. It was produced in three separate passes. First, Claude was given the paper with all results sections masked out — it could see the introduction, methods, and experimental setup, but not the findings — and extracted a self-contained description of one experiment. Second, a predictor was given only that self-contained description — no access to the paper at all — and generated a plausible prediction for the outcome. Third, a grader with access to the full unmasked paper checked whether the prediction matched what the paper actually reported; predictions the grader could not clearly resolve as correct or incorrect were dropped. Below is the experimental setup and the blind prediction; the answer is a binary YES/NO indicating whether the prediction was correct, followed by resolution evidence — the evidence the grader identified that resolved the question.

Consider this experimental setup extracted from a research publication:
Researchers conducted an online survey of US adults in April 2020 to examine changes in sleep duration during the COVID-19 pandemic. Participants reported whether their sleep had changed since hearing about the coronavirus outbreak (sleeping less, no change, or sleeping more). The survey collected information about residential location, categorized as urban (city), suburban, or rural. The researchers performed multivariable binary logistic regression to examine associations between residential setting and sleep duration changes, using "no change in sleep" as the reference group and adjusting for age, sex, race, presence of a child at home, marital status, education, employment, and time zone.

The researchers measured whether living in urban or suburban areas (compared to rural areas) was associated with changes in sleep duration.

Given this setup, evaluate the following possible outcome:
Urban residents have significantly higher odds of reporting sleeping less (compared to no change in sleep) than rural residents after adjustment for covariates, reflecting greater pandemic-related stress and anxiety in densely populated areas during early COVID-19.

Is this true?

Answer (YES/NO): YES